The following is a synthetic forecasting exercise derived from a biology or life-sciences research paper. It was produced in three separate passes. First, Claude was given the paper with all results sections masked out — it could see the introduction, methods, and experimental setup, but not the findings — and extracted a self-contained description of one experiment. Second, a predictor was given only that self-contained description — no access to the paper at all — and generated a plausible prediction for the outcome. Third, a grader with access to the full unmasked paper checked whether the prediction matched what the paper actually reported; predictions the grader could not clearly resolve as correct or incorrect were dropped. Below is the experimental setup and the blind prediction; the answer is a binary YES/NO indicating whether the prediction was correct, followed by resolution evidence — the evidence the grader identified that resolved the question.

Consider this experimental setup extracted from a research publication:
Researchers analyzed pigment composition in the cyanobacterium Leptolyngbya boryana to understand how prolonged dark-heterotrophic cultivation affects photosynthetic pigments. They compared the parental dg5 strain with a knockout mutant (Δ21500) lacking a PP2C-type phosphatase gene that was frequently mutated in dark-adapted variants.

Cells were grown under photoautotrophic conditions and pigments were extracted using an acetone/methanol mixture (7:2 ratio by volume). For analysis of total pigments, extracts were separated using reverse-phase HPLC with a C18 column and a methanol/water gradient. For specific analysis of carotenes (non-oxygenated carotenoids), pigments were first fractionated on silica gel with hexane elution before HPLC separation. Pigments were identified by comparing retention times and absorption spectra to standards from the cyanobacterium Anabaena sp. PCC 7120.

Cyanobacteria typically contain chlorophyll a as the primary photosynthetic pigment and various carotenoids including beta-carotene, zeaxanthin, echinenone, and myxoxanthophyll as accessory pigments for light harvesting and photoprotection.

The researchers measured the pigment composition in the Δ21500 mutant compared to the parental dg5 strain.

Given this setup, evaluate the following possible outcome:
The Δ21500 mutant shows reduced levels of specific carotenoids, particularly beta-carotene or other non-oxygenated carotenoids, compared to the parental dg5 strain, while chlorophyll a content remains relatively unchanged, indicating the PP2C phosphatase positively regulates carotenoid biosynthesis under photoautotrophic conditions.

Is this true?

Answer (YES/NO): NO